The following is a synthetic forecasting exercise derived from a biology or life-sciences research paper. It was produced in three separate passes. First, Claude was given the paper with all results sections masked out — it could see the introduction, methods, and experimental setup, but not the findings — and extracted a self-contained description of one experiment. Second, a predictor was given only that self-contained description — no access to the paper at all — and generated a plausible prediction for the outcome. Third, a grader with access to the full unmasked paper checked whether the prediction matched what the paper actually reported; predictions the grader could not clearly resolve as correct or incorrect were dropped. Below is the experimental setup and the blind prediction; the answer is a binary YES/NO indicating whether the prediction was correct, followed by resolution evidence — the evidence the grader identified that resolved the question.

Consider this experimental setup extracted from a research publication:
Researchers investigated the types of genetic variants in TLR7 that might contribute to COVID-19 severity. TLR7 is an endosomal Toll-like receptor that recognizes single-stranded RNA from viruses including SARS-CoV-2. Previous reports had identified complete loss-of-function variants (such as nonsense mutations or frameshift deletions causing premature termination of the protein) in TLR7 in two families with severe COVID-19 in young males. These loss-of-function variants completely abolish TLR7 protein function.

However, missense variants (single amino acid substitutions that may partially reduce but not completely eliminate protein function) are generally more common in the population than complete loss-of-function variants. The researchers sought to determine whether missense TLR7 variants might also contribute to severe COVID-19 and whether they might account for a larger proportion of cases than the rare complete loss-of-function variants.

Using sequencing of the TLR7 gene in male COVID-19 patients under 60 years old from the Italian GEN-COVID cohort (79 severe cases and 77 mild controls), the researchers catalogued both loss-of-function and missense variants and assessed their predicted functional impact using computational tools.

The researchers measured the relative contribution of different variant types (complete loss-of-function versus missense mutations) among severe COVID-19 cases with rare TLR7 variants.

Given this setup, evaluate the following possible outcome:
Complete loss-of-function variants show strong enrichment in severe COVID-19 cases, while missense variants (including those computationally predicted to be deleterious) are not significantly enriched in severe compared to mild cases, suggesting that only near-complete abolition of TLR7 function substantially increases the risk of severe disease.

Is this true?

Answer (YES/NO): NO